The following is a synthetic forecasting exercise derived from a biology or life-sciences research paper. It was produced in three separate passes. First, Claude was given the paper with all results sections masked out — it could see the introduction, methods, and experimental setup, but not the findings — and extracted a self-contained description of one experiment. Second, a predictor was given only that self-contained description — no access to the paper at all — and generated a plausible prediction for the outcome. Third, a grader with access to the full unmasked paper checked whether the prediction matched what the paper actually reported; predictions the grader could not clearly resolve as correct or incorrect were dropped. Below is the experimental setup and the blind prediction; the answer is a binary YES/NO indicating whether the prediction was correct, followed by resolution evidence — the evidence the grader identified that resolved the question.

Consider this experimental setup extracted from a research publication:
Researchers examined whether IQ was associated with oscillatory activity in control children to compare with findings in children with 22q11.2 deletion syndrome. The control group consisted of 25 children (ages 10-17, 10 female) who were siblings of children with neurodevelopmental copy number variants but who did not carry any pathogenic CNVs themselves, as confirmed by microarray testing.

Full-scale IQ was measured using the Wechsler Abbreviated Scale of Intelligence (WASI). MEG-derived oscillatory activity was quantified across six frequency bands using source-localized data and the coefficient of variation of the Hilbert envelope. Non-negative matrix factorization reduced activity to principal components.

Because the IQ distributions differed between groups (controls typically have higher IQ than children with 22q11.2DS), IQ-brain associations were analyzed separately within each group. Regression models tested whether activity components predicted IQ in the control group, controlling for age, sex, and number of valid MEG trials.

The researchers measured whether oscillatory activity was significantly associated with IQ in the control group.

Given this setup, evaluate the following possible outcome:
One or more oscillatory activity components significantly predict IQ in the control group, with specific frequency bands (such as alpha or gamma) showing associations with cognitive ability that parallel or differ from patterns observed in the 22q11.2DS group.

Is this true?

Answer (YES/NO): NO